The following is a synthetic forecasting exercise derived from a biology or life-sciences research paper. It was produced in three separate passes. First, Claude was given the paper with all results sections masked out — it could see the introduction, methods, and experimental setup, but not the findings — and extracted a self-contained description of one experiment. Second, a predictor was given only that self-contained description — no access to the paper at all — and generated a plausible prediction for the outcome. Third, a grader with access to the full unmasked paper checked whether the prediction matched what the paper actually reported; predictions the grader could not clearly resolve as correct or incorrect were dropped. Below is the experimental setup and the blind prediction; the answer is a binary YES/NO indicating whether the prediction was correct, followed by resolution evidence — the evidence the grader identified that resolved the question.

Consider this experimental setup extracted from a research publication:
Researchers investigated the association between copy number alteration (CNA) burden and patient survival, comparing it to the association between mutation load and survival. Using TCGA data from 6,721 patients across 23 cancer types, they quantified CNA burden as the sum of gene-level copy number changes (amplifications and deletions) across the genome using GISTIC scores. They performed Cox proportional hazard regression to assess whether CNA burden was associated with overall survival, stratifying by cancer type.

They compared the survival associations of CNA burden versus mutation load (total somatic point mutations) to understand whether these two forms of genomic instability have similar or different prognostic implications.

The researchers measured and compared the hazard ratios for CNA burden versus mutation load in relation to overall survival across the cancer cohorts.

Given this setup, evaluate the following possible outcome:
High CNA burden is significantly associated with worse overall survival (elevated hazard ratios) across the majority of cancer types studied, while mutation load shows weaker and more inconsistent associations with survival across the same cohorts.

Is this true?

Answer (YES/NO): NO